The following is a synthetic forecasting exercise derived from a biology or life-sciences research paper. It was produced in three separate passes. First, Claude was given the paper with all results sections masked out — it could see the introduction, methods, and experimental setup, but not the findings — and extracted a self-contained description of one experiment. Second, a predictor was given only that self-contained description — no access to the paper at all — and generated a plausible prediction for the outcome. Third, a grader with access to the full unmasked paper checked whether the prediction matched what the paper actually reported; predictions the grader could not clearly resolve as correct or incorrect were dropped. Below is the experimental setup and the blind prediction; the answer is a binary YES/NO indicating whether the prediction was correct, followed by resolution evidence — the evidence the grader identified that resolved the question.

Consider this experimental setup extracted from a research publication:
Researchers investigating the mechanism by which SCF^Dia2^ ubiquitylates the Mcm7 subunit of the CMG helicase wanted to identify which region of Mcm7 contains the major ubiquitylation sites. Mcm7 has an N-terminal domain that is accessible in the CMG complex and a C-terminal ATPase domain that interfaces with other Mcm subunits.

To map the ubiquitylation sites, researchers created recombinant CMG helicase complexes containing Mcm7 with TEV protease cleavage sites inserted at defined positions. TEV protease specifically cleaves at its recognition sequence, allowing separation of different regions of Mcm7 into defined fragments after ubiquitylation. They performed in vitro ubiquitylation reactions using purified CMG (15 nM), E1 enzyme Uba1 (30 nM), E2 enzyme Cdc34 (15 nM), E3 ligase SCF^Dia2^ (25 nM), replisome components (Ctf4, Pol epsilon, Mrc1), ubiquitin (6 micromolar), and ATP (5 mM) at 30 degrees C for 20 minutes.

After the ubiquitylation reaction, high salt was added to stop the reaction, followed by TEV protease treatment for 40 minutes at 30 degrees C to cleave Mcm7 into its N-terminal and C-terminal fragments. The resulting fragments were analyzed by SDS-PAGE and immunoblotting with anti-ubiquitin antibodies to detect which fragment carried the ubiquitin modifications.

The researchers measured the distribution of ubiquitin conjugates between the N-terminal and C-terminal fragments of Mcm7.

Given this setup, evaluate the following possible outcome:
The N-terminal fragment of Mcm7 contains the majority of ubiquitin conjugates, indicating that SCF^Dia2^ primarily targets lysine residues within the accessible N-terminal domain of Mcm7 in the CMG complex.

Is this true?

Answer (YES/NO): YES